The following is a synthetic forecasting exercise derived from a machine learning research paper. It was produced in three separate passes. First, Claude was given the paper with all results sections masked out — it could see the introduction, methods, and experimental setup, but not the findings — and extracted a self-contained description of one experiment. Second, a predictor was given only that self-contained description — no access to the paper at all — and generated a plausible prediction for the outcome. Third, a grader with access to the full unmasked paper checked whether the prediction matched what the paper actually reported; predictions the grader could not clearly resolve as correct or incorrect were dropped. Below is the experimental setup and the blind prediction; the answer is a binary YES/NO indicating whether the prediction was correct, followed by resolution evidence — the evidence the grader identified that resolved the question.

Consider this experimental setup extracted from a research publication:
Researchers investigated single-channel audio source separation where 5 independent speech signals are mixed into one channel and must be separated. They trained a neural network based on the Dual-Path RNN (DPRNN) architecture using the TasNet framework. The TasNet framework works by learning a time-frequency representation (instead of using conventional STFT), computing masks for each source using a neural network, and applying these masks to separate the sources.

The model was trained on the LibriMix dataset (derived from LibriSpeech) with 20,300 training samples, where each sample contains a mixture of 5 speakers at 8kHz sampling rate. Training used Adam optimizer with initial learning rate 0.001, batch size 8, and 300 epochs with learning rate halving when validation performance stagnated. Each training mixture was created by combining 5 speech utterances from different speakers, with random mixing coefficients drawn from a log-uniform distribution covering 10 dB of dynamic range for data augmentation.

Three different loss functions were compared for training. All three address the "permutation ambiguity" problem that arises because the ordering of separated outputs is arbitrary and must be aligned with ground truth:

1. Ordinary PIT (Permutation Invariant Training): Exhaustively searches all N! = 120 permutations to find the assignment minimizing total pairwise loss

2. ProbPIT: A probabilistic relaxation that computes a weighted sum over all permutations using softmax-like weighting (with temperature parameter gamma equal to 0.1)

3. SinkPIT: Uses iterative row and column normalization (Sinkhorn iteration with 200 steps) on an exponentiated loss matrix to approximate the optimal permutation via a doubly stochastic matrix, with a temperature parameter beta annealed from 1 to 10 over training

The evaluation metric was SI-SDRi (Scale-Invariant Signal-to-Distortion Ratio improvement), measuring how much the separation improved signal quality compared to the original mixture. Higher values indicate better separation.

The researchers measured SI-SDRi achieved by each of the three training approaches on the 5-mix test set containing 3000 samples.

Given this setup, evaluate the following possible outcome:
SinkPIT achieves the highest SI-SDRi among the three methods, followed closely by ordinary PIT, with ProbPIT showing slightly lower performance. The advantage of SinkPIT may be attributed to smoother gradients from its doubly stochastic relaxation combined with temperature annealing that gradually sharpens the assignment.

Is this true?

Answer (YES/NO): NO